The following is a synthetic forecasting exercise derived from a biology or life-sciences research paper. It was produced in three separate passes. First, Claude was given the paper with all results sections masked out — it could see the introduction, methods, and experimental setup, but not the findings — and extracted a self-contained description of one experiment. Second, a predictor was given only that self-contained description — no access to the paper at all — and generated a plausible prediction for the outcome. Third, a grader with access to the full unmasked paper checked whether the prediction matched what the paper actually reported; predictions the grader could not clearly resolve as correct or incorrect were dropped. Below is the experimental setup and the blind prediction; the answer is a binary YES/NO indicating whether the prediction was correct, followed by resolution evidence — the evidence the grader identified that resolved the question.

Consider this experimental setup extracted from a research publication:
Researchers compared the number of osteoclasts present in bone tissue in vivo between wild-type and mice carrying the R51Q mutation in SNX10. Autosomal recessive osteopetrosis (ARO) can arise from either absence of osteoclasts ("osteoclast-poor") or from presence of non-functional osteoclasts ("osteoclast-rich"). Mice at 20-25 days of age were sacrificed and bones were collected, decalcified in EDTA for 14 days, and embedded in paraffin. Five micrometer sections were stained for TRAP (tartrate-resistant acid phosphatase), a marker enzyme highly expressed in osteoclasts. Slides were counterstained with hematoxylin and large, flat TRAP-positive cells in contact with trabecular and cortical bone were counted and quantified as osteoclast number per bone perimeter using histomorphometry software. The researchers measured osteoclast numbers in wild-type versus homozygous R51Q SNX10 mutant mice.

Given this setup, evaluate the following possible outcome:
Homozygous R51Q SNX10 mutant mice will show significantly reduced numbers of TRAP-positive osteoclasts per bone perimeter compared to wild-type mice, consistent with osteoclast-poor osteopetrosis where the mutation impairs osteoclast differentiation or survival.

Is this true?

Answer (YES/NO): NO